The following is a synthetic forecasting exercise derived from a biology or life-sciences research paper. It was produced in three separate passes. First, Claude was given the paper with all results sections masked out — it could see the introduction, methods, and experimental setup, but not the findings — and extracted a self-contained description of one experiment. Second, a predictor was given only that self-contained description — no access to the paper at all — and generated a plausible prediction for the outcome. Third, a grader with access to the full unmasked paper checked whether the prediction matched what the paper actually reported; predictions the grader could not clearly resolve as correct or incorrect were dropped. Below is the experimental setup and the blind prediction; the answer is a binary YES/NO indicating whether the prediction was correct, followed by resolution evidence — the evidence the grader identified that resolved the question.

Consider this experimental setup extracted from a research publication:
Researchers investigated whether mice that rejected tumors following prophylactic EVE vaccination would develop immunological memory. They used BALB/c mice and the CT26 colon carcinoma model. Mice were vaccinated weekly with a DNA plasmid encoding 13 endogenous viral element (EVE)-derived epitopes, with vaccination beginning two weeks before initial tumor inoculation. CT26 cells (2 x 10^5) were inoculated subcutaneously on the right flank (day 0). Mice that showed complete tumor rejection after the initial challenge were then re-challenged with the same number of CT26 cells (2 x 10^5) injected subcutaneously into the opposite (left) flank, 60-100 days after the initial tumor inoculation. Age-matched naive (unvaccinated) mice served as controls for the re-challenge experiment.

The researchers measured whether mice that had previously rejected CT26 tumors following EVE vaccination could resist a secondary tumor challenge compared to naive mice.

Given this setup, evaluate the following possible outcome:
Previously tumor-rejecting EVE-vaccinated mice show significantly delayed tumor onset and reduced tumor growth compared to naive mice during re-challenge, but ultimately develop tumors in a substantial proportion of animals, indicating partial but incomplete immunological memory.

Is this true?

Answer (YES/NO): NO